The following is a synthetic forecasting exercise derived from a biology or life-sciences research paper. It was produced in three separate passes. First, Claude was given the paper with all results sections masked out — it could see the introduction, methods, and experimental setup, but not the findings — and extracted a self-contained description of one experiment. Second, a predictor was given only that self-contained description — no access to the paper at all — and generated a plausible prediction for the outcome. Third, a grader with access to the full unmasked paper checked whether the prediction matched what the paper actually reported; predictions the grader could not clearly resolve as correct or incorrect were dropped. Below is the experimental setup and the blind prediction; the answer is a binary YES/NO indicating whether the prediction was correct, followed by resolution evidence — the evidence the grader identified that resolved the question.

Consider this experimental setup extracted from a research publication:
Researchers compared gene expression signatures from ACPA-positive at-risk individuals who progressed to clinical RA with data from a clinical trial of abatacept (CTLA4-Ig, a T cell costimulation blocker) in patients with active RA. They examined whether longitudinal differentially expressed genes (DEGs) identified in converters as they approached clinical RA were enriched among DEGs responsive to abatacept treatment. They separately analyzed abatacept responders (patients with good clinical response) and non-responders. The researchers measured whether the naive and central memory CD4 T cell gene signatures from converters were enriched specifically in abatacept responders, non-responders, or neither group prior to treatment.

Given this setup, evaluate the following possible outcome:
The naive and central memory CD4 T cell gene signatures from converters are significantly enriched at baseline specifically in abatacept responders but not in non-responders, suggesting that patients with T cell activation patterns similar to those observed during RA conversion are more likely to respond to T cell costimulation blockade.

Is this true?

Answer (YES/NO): YES